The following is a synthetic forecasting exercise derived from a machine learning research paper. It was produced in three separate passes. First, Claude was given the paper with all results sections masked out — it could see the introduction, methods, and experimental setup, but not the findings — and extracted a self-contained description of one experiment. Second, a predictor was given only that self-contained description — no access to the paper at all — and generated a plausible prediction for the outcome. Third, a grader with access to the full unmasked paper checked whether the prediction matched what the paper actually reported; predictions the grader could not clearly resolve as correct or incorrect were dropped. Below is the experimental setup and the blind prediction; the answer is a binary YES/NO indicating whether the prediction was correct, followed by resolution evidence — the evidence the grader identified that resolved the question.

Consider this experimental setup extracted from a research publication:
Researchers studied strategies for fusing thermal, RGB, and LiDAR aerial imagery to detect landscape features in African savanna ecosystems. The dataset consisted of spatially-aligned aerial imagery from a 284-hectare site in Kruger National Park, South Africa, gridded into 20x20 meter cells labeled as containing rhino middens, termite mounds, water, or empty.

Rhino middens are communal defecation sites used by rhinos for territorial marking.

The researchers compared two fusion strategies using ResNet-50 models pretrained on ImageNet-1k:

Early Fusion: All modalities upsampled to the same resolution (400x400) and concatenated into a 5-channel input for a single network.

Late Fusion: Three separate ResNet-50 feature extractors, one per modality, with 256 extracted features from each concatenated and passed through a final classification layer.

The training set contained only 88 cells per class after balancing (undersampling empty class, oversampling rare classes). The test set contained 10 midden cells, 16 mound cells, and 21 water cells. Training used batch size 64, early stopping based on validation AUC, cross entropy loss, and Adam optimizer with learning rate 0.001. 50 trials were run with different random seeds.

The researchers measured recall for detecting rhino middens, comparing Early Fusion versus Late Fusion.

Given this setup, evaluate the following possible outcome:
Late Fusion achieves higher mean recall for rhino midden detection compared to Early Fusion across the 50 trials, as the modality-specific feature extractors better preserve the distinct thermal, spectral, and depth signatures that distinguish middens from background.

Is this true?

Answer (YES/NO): NO